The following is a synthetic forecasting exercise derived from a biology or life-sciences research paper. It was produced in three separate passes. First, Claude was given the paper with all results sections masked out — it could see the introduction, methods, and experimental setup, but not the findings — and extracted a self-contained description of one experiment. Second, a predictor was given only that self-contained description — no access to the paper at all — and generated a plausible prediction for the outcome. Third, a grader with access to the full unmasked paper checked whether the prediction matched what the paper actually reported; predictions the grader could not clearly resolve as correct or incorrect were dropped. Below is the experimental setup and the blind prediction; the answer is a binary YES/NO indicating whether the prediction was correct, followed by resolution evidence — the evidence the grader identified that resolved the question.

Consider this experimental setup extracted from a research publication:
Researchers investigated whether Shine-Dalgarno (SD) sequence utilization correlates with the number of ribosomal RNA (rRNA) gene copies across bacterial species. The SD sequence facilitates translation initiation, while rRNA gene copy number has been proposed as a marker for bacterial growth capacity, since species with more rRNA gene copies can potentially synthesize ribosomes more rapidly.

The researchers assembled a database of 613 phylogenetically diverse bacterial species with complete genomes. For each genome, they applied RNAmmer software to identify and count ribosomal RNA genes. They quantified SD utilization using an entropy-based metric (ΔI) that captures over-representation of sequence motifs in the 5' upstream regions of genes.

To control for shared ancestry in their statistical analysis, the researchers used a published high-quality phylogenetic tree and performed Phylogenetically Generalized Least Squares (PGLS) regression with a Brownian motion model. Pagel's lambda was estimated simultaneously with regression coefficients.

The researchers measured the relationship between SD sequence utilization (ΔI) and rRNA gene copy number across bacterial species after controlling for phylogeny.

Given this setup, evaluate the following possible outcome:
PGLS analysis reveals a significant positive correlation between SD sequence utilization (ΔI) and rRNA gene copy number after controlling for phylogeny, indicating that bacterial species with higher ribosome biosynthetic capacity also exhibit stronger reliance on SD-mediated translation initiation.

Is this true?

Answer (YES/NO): YES